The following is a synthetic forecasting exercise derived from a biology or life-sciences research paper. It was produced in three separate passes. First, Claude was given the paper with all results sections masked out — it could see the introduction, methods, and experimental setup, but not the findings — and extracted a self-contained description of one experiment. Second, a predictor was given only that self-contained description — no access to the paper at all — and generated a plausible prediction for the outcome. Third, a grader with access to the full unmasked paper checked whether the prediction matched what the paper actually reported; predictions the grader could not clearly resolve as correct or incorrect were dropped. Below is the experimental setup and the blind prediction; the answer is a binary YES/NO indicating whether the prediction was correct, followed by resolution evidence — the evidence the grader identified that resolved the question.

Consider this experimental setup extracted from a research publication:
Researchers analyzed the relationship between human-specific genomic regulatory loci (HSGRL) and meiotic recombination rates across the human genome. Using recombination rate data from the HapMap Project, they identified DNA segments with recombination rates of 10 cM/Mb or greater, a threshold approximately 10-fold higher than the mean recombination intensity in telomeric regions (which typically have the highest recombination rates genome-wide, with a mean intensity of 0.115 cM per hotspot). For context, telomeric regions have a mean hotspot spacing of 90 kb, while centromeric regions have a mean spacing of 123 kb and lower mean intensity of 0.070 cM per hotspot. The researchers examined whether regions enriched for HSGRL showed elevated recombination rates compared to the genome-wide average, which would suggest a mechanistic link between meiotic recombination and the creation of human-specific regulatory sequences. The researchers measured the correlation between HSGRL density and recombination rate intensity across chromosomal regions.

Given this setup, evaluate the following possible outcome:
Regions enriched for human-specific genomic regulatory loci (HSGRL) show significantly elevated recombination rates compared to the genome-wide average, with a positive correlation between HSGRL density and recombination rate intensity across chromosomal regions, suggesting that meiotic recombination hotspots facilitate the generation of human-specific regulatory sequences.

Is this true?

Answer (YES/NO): NO